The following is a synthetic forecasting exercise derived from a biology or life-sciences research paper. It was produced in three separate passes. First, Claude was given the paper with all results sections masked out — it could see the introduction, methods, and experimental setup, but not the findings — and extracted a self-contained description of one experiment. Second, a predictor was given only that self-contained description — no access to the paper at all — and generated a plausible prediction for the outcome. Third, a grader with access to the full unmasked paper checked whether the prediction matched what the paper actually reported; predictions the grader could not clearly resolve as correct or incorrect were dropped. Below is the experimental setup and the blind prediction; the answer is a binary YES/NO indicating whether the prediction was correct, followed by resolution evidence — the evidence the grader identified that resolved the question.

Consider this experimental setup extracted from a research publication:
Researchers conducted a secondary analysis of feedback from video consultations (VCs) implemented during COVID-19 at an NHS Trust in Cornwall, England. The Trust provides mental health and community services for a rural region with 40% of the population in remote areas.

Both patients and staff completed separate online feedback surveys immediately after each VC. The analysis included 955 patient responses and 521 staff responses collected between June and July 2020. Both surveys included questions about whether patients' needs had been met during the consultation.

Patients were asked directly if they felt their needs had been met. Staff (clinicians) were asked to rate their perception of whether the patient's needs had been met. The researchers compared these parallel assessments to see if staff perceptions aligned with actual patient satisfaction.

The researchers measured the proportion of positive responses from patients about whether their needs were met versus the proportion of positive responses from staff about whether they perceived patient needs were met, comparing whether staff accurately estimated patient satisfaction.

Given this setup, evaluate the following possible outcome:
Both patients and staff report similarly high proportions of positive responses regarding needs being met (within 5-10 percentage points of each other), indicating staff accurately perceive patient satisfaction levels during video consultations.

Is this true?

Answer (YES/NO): NO